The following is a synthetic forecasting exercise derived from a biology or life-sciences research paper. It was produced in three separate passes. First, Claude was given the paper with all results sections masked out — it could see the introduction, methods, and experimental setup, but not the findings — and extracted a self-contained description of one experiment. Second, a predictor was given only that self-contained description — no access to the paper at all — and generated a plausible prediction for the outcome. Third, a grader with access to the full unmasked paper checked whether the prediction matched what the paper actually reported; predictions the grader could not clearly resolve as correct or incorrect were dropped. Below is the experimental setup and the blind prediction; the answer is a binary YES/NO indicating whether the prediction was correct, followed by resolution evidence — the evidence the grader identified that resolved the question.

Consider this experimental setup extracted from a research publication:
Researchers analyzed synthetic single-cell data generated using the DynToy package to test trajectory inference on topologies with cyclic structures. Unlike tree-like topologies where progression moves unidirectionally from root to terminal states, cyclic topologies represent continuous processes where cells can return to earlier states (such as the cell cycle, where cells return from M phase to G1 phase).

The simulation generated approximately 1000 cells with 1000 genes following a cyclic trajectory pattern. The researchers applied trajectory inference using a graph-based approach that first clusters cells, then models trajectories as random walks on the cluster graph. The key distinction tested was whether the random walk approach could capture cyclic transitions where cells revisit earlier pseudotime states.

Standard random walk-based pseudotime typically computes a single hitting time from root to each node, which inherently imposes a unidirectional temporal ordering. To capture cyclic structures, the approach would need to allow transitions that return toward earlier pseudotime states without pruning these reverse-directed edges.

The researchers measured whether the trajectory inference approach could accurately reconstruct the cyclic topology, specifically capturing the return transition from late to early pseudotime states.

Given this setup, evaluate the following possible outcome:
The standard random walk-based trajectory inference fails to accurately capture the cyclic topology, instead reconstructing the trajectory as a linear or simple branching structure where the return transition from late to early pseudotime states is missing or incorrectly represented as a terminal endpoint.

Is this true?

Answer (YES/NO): NO